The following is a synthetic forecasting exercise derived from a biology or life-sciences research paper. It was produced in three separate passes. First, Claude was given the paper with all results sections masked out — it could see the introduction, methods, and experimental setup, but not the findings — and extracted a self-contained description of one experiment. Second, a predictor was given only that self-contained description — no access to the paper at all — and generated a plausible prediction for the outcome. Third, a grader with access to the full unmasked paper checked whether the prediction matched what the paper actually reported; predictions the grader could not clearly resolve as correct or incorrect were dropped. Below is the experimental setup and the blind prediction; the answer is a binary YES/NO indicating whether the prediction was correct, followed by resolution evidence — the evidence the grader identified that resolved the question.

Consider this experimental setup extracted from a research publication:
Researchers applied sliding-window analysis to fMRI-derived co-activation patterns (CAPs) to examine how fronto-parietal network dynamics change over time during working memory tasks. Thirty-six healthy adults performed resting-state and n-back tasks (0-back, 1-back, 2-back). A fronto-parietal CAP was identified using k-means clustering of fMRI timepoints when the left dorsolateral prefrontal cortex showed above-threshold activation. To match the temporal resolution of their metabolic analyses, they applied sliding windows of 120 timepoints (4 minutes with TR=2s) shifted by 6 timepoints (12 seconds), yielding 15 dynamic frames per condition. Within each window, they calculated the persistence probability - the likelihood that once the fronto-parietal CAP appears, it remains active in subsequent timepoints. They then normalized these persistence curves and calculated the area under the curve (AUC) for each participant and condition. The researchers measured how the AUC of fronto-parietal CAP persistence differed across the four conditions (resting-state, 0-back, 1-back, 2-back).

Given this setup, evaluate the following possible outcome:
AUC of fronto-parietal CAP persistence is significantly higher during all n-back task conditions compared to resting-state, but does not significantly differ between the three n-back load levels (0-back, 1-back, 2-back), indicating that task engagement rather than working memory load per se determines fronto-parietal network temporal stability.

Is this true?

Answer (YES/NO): NO